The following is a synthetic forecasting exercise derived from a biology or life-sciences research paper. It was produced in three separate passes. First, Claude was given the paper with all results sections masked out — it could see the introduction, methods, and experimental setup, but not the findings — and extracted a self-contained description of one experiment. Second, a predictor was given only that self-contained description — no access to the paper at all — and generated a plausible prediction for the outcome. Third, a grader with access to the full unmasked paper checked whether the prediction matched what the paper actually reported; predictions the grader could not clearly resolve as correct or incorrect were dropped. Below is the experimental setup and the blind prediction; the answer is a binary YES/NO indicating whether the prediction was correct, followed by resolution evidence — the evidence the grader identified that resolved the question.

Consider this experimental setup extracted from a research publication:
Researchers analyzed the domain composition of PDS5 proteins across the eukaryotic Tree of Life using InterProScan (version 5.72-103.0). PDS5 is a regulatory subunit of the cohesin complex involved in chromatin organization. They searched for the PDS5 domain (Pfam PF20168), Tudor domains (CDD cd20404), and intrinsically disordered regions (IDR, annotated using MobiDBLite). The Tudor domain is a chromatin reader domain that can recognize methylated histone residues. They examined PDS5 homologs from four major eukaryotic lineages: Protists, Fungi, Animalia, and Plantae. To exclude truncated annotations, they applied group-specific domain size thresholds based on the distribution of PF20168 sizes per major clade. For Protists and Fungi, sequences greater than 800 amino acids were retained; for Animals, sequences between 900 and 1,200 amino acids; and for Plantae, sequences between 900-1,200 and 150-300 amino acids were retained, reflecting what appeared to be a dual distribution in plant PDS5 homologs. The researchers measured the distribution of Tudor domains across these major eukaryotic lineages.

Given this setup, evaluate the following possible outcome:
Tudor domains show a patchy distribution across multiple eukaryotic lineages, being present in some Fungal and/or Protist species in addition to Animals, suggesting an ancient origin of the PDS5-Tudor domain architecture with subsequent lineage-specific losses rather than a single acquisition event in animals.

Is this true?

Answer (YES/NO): NO